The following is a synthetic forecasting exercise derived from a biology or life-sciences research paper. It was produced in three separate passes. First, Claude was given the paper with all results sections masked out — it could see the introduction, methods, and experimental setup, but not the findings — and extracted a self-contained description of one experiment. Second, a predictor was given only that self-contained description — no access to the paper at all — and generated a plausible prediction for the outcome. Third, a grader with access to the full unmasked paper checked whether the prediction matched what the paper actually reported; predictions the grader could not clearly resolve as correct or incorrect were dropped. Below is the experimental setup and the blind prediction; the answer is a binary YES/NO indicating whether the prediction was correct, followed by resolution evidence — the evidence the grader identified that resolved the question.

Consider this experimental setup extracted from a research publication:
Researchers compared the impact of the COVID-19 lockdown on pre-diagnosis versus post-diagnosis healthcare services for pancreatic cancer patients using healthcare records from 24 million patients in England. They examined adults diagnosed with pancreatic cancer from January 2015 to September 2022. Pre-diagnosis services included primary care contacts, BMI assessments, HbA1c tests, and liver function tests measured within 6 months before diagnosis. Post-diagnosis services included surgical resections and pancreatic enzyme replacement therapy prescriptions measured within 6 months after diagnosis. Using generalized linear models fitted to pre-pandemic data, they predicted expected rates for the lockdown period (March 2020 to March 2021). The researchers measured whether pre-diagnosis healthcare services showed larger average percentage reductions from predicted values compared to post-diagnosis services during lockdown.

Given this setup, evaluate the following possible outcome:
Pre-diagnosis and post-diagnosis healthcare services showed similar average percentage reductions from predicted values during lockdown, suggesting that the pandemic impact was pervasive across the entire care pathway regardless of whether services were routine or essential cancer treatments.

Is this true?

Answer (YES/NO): NO